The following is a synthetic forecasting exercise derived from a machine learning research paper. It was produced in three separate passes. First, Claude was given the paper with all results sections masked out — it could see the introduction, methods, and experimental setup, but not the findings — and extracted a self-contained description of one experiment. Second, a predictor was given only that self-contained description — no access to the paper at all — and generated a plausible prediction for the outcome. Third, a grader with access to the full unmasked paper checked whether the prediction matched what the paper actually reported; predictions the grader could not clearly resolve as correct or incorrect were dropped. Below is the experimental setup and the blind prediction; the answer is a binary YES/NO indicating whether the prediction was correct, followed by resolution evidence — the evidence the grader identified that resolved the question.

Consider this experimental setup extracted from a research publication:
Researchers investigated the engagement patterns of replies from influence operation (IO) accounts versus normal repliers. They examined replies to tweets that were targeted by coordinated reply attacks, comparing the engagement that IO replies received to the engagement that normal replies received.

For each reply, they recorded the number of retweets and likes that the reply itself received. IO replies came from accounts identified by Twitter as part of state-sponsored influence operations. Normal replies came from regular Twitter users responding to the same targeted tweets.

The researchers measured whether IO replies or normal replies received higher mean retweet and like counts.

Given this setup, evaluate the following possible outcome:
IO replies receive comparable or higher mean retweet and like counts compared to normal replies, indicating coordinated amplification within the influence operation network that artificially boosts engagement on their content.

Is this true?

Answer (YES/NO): YES